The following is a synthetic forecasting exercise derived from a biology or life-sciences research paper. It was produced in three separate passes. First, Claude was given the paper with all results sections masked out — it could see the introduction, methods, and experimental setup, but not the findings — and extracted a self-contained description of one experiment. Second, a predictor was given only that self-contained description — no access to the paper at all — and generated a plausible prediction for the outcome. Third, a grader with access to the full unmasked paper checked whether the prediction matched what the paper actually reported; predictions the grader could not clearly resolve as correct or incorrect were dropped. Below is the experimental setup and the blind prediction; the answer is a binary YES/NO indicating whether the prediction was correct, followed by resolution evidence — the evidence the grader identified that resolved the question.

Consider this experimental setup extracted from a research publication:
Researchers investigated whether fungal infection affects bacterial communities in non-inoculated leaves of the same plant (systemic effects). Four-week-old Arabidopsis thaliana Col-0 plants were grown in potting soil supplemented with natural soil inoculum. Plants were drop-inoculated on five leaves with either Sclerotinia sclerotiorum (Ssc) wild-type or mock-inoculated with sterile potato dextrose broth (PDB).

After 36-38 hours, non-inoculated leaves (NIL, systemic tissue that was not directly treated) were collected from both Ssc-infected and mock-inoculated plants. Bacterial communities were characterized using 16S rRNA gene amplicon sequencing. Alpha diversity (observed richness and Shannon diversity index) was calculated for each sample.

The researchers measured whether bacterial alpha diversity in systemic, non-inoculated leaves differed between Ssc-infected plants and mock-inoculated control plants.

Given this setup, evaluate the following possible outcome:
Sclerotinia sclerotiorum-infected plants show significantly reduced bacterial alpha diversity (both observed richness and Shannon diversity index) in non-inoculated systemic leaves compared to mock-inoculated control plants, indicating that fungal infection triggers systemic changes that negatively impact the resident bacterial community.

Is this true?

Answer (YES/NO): NO